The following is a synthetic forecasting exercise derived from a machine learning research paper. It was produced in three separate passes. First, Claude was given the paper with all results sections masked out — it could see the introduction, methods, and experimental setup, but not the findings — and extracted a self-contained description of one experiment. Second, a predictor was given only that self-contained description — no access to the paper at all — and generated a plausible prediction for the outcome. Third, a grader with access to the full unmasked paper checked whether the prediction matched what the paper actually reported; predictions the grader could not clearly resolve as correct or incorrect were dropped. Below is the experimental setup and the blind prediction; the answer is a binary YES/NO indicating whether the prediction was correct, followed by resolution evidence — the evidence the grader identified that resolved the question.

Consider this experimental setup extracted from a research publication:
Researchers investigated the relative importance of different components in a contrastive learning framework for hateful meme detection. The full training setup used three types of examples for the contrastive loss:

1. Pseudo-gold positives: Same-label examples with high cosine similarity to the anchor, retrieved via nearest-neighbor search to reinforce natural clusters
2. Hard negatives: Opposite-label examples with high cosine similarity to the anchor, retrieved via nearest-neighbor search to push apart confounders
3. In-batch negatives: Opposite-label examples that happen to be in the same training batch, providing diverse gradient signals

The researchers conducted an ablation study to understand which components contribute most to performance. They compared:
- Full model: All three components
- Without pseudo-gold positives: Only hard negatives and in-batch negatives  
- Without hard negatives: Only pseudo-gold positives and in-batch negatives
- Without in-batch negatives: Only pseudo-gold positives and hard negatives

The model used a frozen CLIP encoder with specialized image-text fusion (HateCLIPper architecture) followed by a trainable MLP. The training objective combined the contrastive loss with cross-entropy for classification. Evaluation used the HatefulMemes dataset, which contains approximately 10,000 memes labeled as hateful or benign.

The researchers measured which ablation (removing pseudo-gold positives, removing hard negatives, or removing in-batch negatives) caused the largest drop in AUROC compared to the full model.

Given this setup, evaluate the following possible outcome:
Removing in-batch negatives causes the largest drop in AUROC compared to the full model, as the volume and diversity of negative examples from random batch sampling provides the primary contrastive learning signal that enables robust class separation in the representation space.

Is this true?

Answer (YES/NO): YES